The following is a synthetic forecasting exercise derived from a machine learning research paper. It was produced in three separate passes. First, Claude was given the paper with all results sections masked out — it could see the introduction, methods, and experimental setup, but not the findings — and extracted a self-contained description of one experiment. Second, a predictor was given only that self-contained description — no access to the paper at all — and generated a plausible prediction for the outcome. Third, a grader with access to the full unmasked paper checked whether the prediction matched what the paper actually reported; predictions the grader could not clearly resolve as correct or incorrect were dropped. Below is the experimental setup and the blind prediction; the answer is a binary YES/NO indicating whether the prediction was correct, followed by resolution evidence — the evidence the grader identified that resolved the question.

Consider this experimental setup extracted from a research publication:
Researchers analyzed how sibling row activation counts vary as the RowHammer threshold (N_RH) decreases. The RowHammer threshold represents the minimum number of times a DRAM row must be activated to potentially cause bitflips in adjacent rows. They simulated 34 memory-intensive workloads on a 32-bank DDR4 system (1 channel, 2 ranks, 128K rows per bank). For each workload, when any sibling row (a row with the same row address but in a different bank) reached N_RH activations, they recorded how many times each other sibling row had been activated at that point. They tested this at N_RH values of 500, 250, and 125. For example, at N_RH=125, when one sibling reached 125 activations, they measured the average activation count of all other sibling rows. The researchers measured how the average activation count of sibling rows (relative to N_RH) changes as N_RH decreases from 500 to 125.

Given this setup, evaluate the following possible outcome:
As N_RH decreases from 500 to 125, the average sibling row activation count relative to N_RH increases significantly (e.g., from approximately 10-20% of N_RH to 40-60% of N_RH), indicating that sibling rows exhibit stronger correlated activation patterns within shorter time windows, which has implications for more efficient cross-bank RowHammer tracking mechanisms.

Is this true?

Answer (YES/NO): NO